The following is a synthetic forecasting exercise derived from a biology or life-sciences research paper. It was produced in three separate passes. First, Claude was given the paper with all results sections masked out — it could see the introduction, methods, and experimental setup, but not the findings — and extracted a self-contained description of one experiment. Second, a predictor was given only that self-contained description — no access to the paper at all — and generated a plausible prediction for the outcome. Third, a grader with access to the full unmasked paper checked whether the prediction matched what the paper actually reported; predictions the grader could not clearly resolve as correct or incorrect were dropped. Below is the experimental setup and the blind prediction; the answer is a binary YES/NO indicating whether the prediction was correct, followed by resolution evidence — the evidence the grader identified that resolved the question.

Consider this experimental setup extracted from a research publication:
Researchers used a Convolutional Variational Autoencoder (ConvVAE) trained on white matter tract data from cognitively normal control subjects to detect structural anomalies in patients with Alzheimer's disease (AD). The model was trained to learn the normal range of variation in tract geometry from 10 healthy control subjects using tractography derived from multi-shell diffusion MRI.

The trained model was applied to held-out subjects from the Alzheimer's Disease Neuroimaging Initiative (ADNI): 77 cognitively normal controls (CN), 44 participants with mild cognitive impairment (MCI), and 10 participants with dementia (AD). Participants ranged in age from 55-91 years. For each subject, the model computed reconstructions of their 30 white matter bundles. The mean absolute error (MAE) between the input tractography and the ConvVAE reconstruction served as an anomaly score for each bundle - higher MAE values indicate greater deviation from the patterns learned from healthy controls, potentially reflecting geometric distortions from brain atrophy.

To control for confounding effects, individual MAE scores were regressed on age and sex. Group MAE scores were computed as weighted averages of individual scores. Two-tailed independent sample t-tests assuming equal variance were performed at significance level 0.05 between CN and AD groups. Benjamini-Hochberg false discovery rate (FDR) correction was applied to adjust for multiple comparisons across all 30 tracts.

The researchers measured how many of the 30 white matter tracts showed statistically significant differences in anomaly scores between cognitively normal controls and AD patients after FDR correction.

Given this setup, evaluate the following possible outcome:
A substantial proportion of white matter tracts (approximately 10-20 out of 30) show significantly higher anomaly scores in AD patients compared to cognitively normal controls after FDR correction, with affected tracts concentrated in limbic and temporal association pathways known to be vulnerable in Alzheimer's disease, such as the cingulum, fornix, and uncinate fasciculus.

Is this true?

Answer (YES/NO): NO